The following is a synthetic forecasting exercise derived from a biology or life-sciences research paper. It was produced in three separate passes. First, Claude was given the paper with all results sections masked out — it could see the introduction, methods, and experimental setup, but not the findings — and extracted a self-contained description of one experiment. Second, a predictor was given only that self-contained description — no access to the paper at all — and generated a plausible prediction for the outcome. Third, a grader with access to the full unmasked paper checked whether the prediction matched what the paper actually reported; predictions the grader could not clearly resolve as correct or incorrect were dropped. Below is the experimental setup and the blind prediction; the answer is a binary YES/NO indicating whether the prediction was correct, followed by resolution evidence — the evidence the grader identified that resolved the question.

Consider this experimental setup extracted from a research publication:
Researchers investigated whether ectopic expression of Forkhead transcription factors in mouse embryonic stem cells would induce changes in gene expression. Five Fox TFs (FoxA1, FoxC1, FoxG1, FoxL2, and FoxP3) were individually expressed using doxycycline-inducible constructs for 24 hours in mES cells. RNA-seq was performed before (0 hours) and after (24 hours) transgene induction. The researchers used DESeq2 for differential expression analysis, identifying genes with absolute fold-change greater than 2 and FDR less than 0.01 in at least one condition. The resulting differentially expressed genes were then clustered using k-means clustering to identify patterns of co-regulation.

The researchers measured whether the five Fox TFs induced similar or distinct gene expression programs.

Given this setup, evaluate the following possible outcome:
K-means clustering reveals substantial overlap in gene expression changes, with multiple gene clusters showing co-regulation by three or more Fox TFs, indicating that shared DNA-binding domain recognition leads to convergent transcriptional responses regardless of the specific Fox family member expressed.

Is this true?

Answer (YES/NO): NO